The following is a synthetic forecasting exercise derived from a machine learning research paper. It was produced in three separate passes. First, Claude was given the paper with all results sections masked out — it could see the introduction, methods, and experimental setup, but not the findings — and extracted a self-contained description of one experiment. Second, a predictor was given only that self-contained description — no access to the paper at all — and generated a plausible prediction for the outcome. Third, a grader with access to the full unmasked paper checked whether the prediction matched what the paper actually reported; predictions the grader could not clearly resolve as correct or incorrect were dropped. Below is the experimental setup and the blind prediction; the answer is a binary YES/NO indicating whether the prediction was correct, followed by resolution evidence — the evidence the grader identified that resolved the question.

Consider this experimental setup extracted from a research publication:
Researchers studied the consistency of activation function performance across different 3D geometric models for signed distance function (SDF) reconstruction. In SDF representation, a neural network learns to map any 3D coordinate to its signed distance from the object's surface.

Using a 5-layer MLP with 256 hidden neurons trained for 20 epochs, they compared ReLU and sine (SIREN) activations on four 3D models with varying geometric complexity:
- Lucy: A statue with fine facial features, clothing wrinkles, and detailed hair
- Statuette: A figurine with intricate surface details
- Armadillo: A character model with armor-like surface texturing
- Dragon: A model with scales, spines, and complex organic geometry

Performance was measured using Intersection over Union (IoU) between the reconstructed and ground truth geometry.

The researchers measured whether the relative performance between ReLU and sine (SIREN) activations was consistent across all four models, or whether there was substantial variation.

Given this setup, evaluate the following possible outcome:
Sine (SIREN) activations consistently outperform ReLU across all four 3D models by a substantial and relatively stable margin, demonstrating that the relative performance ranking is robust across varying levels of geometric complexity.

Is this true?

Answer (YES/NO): NO